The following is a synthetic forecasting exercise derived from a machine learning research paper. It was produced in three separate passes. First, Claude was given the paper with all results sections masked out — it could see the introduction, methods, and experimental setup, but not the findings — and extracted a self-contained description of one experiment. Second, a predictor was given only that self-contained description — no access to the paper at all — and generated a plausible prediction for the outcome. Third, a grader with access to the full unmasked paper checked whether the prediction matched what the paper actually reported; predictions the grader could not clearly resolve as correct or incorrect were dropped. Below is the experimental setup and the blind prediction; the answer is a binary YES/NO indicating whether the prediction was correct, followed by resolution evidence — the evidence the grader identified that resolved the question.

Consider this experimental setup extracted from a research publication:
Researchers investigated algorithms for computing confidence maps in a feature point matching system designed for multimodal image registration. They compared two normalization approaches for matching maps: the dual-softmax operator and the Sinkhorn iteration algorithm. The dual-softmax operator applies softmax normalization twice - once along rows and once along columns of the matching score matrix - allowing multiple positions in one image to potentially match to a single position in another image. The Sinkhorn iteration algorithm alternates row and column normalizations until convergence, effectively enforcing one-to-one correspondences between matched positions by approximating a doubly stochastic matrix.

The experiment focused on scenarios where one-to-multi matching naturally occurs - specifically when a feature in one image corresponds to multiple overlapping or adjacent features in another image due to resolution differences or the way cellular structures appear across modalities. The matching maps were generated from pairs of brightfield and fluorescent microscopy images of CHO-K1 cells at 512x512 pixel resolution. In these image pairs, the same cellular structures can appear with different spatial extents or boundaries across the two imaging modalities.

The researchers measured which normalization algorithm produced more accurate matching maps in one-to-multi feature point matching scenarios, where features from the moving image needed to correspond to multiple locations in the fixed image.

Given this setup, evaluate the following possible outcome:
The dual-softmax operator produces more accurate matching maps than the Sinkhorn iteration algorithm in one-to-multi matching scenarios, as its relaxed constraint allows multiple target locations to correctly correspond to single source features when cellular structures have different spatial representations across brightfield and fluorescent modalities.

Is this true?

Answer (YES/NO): YES